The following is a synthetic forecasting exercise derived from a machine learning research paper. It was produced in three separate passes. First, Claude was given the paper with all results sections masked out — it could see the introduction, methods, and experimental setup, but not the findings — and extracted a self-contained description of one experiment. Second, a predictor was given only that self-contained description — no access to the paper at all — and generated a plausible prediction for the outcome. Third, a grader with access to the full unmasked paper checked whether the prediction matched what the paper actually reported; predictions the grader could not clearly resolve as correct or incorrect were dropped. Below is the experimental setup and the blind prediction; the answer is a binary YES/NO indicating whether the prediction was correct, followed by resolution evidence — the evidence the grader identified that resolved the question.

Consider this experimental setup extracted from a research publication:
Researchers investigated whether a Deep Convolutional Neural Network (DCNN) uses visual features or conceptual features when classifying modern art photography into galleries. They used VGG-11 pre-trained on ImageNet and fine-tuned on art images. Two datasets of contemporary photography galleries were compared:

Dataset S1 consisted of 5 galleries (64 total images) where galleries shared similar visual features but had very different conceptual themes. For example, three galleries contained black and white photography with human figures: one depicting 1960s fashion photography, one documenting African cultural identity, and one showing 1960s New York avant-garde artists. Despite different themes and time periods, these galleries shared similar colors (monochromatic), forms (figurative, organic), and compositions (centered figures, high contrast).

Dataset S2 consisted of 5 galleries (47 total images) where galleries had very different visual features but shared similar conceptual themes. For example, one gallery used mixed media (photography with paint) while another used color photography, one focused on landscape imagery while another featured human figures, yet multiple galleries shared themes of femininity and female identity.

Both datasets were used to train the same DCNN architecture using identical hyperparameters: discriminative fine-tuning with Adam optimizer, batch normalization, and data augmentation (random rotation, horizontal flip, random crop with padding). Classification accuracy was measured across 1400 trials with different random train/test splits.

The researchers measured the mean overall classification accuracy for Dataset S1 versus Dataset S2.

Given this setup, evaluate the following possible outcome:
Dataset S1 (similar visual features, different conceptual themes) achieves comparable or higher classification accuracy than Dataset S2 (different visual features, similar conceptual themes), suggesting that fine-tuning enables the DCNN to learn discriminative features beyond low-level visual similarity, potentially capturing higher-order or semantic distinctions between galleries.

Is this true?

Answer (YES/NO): NO